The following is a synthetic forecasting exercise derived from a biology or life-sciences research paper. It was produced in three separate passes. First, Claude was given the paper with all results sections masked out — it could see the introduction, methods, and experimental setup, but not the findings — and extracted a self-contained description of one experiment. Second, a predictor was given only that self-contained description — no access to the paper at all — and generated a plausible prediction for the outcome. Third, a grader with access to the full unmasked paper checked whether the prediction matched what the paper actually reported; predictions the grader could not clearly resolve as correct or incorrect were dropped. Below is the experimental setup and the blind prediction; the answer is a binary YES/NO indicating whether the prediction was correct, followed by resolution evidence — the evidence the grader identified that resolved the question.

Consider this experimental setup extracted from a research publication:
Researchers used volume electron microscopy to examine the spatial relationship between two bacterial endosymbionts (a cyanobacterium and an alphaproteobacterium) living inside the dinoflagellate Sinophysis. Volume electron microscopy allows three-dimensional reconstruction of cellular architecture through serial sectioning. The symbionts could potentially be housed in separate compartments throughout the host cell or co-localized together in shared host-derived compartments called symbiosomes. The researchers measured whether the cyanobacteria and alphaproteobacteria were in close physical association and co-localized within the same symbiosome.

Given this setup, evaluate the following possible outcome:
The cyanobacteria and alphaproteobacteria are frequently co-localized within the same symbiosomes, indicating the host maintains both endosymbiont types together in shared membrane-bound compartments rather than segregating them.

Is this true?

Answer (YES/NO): YES